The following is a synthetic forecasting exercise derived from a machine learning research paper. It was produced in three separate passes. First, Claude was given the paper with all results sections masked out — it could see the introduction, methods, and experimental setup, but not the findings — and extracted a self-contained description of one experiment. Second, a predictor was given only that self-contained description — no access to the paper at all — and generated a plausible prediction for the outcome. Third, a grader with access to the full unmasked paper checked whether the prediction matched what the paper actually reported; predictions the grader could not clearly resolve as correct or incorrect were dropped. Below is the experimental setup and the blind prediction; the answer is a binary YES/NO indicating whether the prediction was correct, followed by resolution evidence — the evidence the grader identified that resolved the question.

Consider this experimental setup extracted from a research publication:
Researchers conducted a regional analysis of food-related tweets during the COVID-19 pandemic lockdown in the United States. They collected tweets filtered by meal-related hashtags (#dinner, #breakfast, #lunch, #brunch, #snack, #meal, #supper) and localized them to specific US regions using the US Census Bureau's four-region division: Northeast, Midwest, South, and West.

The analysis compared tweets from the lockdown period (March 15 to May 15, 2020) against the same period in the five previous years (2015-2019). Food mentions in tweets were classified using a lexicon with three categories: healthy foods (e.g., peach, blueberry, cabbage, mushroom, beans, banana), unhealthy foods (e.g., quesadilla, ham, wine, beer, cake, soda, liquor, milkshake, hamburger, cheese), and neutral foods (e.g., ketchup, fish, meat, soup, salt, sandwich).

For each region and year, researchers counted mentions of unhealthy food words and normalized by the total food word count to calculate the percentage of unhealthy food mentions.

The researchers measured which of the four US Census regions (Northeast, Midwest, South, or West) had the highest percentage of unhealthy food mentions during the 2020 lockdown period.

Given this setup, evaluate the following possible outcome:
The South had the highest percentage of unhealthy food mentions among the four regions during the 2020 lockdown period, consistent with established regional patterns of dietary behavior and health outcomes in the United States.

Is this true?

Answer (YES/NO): NO